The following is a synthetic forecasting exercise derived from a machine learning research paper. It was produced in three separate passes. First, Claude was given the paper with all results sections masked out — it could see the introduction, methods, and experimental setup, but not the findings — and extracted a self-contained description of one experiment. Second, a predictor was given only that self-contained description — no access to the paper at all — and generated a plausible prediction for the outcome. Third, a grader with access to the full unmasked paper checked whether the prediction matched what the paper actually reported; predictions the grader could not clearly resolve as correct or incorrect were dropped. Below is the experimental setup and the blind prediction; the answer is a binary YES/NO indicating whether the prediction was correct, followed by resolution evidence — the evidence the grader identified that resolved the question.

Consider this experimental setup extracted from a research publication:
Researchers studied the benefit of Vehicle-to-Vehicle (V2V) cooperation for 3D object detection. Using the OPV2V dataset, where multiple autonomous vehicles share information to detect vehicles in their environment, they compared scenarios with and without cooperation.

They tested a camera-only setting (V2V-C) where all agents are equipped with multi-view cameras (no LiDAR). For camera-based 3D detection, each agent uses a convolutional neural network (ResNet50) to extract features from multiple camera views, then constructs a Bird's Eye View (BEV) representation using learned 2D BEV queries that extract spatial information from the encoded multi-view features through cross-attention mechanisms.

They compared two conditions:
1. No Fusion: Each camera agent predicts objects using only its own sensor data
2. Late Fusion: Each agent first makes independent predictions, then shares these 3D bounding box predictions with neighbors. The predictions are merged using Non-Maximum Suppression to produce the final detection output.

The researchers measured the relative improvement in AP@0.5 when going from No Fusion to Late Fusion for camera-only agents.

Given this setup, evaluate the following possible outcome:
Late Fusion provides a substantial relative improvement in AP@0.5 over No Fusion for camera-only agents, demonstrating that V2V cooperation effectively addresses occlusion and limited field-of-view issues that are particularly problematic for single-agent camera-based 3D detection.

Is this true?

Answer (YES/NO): YES